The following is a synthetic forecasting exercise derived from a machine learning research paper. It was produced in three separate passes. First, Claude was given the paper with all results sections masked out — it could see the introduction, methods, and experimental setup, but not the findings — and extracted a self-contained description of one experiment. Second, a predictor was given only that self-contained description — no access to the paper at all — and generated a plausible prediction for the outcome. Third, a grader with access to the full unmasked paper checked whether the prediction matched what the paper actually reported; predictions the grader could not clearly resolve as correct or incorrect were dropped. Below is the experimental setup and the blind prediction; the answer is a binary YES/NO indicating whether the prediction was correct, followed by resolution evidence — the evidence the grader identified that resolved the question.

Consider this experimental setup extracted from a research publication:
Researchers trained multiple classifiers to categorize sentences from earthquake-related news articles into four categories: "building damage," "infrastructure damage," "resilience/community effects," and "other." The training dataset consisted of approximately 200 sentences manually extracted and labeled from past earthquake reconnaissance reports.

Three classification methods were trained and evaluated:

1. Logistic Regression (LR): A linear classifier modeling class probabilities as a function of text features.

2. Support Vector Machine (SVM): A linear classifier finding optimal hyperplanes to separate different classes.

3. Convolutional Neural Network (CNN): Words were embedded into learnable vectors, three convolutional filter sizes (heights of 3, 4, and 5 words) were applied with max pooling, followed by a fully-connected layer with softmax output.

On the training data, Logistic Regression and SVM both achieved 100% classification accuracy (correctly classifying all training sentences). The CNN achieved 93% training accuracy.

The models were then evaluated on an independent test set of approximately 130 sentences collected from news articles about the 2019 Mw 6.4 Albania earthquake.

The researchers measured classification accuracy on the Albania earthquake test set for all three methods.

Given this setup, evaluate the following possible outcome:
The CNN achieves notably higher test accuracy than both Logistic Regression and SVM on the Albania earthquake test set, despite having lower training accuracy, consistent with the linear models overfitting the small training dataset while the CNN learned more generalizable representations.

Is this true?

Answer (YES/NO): YES